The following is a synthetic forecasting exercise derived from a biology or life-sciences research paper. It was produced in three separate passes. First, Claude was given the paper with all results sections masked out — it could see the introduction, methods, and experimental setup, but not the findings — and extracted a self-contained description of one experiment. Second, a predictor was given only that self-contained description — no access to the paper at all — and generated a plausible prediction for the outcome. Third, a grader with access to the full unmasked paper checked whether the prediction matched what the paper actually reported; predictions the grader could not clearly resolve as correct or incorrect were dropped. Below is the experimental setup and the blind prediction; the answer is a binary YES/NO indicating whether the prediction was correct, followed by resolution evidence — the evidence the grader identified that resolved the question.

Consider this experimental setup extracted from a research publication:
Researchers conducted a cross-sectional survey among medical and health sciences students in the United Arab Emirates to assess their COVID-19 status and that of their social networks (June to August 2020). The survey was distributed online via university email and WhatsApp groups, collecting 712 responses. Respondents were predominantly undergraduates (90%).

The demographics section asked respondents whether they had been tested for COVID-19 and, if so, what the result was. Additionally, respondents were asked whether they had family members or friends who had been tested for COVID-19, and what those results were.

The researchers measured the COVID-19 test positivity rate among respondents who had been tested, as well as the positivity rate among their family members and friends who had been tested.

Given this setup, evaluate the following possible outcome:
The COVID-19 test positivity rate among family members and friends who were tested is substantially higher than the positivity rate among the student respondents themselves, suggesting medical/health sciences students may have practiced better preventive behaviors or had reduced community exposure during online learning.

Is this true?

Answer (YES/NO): YES